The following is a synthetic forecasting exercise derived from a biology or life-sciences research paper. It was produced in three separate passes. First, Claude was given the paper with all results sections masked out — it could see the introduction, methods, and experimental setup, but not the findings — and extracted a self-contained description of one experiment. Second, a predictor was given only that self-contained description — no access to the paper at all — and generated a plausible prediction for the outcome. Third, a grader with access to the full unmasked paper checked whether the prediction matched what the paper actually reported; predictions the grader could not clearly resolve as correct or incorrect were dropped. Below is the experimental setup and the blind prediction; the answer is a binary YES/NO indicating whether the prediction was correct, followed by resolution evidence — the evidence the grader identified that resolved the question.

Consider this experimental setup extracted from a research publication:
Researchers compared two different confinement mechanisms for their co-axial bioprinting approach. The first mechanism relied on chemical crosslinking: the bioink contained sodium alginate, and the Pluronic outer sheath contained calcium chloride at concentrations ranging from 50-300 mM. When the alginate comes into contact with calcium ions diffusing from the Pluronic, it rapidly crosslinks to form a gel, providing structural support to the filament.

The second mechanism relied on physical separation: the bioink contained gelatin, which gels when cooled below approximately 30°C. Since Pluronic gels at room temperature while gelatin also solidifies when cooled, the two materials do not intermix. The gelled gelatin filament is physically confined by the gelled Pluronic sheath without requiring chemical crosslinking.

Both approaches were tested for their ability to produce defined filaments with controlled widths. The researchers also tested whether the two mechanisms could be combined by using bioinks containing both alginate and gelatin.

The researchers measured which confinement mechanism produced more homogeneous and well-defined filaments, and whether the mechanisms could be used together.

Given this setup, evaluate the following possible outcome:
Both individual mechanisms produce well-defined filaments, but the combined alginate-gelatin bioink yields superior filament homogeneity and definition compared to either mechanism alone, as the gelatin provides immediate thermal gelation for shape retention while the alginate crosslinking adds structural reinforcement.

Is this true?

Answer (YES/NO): NO